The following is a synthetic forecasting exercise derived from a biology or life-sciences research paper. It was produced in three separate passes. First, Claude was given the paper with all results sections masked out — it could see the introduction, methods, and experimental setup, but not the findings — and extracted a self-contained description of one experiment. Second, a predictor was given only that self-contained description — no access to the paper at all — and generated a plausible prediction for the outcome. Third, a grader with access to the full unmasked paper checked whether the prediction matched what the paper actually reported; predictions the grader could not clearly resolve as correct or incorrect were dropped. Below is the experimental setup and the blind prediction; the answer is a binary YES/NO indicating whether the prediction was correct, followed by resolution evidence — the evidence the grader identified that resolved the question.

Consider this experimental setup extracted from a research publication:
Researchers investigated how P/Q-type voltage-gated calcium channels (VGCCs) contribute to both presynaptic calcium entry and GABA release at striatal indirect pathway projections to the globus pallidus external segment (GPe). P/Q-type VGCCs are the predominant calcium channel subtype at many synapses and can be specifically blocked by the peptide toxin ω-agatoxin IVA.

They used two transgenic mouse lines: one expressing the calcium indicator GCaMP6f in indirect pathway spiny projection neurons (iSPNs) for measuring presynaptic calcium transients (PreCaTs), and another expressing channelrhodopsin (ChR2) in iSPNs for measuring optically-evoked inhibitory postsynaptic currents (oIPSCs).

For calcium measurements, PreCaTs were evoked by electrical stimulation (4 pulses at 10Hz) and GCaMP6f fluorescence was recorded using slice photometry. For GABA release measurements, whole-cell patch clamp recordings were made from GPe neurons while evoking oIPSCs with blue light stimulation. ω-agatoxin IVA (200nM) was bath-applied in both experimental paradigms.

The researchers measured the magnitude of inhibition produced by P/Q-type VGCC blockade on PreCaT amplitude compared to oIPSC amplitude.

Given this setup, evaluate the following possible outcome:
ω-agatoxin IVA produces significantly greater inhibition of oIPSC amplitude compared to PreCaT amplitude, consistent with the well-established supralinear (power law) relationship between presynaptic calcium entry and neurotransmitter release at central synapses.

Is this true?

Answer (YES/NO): YES